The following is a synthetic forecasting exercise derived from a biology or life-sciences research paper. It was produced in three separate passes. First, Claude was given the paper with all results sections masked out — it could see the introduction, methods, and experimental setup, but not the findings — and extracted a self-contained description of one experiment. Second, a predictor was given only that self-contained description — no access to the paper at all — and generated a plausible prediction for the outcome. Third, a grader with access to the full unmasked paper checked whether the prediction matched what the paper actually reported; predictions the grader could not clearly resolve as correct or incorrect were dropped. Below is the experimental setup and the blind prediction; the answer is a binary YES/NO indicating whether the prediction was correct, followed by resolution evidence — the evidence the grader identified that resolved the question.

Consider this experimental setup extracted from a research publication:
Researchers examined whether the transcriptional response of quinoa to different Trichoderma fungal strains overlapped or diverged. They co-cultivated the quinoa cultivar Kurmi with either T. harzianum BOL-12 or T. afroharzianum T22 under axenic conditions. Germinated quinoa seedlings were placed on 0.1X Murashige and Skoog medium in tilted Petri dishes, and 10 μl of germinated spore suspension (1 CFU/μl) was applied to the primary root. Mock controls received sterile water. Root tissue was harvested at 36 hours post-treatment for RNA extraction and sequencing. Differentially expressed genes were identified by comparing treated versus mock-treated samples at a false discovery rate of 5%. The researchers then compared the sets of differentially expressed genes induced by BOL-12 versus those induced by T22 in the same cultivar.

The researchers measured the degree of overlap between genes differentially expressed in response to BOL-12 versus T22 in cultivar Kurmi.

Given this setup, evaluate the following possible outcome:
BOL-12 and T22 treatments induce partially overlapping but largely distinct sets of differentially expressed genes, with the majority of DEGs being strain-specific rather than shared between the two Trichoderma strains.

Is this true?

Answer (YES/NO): YES